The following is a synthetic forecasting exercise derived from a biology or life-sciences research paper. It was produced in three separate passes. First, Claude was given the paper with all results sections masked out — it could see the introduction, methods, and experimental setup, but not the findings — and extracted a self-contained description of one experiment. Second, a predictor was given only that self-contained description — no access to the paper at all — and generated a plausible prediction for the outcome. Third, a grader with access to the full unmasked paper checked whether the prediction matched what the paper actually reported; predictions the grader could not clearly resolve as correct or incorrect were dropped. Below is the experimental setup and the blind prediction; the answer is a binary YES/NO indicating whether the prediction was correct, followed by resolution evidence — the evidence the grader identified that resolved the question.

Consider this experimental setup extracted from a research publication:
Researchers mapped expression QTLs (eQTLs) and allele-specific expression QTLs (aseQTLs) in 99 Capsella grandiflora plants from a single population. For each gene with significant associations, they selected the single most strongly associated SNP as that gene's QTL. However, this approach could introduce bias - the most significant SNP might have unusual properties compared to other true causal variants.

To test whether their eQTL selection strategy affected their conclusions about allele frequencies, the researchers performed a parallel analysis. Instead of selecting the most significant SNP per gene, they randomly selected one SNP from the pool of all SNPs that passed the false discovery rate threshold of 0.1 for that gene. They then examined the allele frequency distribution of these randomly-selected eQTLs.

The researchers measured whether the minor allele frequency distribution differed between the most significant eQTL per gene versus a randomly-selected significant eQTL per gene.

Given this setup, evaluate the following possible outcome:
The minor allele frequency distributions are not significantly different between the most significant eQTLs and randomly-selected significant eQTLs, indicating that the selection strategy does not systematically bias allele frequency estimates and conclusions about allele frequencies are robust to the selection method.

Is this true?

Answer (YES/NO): YES